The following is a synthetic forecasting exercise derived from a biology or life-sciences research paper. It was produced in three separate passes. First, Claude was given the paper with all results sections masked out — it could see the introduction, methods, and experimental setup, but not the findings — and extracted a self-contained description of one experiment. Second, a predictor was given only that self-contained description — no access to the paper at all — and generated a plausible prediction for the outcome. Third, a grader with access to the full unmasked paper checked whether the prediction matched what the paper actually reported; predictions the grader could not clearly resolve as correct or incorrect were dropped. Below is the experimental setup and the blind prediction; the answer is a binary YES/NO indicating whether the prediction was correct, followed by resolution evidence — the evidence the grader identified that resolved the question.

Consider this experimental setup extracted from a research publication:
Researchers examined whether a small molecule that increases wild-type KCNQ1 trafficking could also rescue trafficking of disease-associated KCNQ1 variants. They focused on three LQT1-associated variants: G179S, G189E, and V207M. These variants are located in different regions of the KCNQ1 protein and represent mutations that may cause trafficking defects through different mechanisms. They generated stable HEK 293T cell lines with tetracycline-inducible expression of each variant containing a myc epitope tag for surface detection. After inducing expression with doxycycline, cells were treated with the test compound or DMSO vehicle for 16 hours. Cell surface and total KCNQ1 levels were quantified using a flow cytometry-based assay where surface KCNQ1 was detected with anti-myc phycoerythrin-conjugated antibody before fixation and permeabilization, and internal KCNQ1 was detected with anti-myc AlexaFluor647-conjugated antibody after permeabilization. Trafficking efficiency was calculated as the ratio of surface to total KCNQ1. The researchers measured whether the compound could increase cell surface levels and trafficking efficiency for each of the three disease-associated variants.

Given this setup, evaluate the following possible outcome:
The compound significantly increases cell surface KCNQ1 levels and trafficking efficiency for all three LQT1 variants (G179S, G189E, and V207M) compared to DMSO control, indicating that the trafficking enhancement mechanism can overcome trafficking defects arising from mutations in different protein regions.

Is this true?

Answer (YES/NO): YES